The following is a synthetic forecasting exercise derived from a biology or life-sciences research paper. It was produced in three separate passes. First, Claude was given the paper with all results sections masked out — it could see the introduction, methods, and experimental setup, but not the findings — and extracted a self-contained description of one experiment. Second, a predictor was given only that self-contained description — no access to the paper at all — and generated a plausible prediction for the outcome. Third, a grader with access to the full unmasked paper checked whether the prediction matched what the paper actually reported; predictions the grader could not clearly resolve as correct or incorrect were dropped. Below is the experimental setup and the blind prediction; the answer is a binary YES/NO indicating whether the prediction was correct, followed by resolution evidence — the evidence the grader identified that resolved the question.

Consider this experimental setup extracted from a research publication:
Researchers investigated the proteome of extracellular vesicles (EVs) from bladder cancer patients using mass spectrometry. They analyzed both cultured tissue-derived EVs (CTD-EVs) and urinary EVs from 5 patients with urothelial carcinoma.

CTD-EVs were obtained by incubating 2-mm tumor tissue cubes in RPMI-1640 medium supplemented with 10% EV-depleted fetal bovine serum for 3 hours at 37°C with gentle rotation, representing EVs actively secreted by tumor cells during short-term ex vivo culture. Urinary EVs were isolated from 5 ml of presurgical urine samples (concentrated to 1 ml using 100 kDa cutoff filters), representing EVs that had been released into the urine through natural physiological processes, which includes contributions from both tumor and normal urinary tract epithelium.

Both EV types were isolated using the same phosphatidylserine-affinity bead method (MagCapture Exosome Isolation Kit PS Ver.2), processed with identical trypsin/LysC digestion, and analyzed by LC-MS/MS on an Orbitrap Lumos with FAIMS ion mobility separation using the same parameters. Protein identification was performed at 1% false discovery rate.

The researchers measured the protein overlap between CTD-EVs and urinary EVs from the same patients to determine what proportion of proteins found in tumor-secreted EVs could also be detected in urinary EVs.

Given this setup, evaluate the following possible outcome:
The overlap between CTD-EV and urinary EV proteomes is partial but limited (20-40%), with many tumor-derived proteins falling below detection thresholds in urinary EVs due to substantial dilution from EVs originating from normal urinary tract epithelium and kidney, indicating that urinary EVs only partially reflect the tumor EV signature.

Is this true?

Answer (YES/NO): NO